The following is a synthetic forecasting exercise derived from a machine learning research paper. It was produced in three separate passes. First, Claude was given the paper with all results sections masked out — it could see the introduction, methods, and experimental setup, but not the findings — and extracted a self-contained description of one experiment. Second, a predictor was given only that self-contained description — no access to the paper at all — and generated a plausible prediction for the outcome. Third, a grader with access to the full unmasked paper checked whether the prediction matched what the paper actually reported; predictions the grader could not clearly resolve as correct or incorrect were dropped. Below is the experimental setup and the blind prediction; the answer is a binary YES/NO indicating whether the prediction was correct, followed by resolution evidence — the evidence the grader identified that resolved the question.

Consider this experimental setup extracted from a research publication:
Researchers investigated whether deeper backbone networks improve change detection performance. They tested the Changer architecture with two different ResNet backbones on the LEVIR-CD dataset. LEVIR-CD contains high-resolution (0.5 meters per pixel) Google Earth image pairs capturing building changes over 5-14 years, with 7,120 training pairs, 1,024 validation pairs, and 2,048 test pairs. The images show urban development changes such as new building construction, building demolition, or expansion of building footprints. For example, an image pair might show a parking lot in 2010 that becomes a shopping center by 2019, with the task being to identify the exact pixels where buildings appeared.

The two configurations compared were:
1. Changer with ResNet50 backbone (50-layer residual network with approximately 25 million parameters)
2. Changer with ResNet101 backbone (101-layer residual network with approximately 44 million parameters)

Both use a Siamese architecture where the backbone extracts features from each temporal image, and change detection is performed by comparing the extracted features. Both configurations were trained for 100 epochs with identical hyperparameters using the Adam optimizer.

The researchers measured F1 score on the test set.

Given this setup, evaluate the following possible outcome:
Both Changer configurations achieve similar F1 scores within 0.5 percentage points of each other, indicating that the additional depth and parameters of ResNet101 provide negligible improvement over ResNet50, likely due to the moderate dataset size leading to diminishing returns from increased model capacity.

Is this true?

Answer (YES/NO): NO